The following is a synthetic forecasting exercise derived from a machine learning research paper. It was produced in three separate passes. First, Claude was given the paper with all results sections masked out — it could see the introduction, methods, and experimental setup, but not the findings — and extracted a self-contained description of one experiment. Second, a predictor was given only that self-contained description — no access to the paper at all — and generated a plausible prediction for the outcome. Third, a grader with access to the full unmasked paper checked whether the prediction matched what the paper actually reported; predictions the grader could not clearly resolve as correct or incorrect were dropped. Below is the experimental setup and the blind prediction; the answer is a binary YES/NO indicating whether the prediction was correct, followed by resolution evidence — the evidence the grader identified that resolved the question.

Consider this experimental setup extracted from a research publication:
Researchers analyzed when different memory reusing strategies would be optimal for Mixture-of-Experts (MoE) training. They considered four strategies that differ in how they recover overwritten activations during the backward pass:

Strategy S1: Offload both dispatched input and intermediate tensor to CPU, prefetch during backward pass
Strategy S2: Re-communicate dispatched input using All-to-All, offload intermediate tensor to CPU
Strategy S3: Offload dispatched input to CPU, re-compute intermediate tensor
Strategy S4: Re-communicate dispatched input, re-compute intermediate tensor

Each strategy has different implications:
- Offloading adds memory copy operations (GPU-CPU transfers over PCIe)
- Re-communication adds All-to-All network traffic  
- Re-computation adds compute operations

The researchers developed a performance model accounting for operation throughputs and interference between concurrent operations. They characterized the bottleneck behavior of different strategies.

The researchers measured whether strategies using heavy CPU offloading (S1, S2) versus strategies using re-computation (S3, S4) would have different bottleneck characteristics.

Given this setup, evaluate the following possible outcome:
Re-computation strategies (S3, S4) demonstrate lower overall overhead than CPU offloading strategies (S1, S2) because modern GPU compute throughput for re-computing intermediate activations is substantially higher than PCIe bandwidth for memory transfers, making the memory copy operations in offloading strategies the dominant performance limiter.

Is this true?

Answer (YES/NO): NO